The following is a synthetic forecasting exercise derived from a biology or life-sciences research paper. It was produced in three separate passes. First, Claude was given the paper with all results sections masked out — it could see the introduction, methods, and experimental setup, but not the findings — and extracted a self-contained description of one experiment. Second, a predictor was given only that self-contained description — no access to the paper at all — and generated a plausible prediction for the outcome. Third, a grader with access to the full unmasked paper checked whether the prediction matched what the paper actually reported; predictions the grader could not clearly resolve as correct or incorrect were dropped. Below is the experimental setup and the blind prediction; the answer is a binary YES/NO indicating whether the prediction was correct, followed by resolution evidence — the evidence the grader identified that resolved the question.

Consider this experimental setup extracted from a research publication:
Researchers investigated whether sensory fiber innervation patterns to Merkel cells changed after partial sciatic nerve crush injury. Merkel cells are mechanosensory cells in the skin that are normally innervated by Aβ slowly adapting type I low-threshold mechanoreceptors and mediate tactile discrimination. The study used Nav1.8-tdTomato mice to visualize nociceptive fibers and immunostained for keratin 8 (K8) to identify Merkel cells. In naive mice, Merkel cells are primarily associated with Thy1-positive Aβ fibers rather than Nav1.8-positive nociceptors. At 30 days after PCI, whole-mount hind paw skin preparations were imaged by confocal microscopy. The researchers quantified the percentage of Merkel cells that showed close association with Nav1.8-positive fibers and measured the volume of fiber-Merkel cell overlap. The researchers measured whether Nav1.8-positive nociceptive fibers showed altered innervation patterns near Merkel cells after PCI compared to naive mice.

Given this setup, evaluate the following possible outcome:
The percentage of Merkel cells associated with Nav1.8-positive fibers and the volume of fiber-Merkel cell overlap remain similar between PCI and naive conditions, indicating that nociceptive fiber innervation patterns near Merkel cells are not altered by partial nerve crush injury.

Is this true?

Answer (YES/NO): YES